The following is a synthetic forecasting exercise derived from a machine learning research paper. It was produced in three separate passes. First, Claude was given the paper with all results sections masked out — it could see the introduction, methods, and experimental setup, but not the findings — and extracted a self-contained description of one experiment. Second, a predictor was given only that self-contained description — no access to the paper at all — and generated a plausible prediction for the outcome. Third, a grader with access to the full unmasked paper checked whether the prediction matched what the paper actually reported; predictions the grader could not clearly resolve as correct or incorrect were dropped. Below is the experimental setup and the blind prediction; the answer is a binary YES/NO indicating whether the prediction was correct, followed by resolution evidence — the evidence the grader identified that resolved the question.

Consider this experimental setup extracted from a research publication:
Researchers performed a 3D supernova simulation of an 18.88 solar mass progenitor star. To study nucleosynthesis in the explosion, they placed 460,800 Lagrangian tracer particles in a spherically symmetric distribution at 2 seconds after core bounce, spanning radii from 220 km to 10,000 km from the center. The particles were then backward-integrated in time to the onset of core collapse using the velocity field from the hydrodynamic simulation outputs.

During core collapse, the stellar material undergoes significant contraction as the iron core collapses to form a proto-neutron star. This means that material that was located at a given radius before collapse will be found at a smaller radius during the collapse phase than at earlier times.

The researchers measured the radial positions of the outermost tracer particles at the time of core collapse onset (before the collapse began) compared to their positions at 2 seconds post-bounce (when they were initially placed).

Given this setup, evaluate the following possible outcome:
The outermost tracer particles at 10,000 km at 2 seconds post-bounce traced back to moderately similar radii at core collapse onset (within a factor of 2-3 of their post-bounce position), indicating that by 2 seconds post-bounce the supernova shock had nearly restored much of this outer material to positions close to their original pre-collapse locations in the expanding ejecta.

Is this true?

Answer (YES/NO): YES